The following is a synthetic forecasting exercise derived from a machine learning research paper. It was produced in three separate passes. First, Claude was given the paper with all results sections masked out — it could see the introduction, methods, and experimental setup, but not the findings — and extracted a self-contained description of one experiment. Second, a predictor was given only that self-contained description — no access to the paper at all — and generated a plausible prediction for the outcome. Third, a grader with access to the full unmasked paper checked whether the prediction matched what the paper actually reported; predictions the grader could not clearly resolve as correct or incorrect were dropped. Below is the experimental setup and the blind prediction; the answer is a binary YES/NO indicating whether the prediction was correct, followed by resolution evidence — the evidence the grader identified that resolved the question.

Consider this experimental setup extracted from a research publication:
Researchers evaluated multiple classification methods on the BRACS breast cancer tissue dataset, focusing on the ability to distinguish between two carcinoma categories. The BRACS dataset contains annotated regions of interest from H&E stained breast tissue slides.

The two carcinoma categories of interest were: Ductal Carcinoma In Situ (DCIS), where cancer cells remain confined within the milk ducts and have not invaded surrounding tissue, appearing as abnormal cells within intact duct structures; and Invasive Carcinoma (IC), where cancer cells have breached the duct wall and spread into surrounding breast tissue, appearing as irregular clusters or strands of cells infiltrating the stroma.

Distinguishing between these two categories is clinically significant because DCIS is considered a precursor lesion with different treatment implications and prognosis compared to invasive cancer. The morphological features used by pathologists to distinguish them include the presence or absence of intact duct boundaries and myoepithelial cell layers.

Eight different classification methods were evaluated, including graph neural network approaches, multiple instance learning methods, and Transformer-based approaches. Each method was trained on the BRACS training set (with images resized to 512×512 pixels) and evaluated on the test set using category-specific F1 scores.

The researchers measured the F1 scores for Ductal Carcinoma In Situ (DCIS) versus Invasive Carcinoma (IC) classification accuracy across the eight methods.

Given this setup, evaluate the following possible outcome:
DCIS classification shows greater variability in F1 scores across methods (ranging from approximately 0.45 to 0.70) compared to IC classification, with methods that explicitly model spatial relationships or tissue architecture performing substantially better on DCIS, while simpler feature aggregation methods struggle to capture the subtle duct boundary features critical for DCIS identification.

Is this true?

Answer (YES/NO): NO